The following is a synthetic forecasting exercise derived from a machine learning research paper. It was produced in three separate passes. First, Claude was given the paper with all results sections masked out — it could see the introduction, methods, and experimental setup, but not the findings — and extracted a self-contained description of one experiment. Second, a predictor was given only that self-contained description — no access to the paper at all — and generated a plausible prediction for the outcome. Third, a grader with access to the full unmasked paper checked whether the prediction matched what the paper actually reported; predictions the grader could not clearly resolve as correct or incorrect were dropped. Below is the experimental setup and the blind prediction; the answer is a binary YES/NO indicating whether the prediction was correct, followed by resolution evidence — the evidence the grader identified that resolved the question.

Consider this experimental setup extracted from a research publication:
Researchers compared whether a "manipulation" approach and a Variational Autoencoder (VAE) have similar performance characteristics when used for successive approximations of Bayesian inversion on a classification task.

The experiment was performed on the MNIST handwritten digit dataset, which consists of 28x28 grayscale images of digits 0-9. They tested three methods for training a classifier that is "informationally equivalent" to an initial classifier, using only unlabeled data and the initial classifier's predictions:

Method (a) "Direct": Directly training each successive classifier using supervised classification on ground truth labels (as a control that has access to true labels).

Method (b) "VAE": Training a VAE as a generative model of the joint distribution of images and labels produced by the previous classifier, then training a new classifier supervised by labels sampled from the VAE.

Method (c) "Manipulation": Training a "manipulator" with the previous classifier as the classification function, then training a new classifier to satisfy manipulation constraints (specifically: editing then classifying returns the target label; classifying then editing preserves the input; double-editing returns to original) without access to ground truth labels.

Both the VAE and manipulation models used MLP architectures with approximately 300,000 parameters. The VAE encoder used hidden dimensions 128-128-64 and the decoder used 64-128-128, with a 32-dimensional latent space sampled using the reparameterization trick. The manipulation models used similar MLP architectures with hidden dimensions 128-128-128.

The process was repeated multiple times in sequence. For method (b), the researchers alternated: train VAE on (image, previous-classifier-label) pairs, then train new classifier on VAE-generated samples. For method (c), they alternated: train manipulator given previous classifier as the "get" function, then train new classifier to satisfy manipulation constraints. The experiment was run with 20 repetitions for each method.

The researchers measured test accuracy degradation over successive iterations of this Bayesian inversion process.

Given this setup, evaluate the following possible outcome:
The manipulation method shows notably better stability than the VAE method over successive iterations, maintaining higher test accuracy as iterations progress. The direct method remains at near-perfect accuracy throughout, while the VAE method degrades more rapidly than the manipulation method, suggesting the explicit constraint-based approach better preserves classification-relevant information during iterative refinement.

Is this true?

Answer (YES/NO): NO